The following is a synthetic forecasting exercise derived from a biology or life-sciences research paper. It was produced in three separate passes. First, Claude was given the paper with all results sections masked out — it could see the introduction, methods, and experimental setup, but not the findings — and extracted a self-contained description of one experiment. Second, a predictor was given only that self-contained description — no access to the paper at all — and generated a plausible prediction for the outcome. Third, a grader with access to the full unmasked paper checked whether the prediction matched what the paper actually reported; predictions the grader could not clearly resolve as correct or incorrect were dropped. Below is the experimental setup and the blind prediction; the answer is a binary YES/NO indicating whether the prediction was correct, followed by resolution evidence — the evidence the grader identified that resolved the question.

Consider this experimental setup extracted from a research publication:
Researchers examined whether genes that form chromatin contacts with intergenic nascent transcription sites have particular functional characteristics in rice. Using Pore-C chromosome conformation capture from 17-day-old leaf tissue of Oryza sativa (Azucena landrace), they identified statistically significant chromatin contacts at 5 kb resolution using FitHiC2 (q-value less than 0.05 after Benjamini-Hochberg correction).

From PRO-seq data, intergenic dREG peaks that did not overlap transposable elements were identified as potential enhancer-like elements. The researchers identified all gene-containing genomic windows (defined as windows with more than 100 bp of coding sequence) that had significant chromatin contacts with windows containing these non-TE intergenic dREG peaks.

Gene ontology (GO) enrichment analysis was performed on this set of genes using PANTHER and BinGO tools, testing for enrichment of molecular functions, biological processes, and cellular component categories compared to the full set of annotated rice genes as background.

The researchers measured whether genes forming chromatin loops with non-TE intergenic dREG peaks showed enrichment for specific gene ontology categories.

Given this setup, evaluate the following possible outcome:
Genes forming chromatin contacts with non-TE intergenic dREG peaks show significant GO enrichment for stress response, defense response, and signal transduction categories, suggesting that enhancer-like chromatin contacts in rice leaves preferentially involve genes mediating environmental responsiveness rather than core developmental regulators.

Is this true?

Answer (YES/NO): NO